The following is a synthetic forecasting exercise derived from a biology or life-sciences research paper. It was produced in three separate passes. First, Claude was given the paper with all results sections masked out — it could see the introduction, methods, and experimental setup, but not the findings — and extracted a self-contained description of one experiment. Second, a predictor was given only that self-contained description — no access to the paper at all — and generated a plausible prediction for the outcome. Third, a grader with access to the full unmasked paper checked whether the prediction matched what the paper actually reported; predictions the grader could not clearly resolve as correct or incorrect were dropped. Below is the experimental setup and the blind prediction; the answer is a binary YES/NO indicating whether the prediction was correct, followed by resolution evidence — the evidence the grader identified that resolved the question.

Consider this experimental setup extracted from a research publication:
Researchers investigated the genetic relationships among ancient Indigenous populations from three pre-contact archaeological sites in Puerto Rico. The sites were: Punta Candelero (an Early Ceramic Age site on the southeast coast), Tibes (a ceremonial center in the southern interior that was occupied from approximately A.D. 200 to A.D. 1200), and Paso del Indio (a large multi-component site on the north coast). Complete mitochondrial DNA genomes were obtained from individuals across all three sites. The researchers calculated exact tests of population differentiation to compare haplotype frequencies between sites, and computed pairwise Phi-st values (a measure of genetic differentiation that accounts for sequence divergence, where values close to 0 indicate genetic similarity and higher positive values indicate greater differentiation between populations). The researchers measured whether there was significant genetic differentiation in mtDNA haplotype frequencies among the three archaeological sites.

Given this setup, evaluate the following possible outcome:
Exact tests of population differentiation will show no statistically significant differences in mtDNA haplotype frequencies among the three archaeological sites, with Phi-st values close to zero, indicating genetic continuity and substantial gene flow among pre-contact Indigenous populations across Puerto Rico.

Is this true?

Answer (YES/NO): YES